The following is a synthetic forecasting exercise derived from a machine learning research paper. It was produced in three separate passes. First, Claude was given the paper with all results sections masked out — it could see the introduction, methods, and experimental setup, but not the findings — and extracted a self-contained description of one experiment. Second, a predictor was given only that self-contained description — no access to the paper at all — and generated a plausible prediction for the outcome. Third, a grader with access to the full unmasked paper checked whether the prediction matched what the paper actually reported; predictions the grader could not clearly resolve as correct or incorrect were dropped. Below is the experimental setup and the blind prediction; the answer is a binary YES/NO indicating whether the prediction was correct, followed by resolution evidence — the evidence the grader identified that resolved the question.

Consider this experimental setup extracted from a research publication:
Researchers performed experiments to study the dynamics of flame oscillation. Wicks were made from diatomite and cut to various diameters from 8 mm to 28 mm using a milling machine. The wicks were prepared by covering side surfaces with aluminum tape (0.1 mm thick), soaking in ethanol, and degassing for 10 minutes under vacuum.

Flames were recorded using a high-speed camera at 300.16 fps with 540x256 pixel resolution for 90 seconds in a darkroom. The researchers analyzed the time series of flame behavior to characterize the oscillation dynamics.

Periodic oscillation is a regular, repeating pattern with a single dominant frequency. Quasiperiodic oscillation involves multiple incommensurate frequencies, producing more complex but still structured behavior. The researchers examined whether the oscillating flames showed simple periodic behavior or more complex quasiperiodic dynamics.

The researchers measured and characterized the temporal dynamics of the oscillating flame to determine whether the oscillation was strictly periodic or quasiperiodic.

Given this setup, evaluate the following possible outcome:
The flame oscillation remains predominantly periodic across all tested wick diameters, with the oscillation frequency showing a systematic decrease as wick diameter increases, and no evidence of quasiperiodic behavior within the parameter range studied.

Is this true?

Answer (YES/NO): NO